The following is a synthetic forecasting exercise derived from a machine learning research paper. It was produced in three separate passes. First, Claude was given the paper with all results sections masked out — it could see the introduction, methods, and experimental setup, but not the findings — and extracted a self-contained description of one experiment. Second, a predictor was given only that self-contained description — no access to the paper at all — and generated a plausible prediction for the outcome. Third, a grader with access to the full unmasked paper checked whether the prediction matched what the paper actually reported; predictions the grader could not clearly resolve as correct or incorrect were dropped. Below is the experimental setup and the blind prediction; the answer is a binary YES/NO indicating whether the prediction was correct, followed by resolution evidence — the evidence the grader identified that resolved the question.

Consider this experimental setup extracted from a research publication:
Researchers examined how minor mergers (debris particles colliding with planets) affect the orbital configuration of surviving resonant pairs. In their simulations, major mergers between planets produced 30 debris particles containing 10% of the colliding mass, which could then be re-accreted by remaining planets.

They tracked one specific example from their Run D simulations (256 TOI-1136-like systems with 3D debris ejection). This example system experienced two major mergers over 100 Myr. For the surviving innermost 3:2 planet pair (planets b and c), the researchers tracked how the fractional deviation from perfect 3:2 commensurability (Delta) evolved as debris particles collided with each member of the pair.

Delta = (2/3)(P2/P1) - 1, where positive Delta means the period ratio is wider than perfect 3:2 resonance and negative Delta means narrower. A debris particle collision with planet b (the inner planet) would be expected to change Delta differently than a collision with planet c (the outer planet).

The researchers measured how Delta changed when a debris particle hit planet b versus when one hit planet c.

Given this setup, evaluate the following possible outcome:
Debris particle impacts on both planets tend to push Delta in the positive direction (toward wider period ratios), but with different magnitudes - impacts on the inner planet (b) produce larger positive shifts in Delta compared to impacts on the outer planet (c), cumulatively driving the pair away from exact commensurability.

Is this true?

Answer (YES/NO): NO